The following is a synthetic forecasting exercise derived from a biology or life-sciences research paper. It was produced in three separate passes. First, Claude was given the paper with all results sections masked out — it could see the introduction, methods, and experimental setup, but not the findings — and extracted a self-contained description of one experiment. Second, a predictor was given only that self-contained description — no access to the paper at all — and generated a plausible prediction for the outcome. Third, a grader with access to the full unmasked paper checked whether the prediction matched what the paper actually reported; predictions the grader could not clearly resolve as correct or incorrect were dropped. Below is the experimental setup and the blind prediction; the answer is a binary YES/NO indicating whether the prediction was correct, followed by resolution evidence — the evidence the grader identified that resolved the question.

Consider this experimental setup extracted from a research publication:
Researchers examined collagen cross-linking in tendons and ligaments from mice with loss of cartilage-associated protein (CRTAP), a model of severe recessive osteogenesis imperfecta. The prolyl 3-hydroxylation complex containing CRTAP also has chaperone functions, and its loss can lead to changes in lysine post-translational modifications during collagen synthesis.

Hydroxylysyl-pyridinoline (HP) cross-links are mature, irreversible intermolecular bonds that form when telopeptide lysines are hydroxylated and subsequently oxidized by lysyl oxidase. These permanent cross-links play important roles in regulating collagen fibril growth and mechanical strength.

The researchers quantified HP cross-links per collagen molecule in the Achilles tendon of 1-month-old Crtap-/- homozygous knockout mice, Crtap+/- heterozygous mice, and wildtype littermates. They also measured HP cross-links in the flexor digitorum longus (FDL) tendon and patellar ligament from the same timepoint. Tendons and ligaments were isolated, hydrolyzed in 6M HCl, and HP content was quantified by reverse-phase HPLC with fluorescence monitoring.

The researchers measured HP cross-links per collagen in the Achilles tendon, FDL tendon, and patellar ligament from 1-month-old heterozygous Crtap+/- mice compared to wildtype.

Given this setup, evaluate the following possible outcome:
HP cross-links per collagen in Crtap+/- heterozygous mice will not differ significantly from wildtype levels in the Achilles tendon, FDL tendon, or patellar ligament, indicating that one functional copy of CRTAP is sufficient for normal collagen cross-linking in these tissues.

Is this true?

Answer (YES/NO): NO